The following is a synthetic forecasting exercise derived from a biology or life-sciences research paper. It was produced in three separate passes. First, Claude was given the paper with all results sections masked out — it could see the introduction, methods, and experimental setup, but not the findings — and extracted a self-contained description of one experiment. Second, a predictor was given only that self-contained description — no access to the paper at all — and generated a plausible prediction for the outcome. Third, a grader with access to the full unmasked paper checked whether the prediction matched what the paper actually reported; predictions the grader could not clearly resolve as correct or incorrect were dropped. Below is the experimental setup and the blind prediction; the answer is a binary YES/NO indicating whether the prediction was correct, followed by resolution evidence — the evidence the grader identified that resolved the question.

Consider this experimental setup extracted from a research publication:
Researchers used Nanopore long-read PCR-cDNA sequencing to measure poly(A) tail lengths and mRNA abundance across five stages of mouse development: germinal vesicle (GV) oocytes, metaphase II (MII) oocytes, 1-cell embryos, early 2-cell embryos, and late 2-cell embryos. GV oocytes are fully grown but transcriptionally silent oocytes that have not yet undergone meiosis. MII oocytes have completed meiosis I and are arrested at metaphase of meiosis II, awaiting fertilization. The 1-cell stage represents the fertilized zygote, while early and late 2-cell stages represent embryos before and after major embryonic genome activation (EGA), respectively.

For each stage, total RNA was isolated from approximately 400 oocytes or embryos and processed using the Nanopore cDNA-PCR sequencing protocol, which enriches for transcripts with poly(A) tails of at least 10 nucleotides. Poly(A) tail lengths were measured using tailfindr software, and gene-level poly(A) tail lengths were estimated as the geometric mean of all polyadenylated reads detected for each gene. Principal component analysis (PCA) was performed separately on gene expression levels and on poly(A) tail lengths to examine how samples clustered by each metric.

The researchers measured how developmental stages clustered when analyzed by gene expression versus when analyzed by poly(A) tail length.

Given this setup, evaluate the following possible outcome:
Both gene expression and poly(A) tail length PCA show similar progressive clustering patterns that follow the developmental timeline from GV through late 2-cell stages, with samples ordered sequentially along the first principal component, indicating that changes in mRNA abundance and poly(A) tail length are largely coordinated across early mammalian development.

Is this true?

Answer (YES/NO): NO